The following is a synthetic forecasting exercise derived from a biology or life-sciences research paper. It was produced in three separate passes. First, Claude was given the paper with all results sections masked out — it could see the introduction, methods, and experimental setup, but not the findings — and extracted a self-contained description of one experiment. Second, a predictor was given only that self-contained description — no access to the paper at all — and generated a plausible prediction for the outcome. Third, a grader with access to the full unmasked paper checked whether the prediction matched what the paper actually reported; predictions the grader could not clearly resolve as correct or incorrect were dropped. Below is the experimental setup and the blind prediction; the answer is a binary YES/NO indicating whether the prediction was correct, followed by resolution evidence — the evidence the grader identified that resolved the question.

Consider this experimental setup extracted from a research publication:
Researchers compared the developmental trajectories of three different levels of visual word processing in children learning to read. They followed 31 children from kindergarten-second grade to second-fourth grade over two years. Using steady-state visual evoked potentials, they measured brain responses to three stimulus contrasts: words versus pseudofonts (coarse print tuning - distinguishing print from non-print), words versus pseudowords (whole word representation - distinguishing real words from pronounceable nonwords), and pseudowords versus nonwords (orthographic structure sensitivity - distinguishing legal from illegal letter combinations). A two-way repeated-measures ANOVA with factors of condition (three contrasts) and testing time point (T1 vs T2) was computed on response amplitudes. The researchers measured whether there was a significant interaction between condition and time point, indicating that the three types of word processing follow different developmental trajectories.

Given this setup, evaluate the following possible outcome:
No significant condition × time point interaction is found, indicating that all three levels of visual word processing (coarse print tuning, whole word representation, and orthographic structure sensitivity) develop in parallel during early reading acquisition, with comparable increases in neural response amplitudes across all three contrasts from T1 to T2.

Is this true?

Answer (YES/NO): NO